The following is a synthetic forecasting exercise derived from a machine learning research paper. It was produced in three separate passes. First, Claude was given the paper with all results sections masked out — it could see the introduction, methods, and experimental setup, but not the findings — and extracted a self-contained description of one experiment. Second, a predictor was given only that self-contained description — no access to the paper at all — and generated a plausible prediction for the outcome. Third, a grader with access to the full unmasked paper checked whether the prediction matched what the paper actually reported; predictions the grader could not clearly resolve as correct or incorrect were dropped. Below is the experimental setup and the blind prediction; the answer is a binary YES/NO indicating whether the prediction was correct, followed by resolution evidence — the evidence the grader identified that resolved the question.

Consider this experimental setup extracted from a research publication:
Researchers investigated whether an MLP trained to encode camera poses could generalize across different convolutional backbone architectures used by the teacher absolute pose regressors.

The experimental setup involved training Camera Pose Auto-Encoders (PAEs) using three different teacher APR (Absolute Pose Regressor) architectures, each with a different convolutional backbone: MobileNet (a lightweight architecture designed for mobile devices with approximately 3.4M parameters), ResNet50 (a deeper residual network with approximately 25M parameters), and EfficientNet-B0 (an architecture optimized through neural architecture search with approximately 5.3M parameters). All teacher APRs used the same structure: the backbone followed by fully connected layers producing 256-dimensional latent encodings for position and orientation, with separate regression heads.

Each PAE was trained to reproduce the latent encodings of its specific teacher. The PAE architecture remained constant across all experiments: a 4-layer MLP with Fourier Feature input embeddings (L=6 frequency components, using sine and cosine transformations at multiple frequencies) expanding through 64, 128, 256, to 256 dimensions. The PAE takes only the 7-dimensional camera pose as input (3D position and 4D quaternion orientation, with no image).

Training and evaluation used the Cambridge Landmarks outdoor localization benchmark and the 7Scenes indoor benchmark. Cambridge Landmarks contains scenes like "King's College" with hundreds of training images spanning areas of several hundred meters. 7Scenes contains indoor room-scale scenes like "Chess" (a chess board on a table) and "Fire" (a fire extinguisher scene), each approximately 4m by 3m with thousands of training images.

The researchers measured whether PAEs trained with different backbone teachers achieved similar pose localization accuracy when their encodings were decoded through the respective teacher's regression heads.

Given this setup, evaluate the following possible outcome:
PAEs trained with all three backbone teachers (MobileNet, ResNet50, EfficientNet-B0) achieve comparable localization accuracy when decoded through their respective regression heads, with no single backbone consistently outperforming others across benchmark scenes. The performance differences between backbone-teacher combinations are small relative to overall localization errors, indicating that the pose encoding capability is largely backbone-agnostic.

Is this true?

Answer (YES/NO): NO